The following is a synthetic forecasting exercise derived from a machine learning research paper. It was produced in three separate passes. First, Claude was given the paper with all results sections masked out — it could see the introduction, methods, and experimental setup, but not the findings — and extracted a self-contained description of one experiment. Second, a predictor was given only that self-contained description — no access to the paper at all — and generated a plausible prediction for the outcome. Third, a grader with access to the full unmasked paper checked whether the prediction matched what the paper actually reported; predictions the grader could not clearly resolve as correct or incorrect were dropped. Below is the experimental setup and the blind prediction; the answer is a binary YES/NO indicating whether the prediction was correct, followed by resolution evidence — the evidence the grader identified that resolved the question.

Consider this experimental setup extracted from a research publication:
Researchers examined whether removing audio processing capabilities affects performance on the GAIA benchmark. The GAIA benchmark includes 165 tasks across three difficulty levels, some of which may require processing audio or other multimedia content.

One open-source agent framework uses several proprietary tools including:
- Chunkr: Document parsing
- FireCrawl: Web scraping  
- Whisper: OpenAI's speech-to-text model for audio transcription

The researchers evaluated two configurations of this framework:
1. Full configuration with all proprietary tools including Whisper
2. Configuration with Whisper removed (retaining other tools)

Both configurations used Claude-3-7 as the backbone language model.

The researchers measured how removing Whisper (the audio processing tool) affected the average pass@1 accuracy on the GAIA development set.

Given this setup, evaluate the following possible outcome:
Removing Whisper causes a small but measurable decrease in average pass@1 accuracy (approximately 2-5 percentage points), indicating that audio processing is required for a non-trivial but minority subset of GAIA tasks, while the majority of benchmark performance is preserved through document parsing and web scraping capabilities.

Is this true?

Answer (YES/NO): NO